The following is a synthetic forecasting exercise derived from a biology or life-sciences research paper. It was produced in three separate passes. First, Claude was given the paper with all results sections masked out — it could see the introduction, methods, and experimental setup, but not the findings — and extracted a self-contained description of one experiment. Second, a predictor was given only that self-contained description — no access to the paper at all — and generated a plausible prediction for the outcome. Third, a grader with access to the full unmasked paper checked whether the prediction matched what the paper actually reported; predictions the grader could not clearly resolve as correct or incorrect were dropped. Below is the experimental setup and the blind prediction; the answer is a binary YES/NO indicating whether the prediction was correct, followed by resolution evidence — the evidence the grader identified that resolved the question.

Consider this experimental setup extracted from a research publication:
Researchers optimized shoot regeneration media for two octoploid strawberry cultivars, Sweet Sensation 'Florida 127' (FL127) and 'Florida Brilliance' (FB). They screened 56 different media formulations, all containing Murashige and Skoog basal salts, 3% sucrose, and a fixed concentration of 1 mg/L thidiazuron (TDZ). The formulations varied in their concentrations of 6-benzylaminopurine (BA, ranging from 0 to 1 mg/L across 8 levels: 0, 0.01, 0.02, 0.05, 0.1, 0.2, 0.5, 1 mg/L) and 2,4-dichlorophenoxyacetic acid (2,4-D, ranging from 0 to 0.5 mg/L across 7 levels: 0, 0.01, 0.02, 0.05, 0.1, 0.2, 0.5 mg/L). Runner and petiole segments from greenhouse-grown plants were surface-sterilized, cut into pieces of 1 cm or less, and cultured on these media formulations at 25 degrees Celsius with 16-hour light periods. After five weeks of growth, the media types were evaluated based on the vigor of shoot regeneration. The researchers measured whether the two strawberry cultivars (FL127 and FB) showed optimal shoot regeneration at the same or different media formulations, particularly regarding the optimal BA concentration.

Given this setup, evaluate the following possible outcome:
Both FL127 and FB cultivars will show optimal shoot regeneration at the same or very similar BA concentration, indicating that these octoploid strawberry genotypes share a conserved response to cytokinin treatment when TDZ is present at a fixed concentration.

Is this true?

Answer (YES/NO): NO